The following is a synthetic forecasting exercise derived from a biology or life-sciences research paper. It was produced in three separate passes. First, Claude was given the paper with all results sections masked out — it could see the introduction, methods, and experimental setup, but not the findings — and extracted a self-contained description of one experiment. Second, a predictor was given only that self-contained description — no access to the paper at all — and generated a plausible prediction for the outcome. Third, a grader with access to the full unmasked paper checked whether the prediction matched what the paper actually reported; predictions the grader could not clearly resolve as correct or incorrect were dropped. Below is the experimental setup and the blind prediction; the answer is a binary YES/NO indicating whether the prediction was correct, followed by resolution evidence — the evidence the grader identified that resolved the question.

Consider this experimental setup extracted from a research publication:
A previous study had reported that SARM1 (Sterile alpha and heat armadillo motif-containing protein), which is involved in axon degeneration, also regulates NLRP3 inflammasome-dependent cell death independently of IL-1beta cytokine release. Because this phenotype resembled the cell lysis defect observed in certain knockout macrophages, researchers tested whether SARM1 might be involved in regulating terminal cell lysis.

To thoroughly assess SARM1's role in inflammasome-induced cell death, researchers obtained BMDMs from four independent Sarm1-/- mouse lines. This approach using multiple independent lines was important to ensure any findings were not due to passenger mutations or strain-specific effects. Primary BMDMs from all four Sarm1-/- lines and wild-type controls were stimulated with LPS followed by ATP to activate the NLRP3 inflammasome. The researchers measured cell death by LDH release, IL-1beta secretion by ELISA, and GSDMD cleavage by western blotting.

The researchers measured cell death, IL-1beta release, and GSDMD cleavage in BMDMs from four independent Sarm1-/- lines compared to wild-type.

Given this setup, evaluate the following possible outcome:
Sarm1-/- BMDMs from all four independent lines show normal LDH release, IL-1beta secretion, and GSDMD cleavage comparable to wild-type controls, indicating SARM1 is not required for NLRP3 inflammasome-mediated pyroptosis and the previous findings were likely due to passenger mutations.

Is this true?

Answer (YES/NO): YES